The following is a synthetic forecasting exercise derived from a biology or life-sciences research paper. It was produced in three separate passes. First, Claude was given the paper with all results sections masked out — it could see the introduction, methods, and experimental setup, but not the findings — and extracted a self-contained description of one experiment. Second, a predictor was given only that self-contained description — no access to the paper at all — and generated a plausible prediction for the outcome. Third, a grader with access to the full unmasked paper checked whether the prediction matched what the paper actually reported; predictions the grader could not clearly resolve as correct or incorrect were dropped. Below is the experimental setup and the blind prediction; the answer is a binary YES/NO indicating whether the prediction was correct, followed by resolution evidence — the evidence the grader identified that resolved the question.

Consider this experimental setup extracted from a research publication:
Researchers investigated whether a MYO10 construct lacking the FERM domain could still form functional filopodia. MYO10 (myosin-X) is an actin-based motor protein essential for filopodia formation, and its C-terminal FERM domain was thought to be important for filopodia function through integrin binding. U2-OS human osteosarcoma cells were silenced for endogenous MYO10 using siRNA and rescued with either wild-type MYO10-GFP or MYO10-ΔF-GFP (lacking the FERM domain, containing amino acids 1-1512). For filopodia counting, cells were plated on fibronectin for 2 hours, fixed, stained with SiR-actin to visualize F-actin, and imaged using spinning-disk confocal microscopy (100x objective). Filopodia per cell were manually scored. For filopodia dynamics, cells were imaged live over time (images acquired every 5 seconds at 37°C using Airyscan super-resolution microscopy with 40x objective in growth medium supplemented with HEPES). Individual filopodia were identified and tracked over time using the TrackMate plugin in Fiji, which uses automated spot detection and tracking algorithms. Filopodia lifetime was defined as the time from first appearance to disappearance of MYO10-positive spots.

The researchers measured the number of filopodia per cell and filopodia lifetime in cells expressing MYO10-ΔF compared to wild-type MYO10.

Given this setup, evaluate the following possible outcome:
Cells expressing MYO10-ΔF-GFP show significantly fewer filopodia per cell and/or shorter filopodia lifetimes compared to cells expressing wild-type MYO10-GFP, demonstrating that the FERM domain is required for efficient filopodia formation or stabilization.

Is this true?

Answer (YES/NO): YES